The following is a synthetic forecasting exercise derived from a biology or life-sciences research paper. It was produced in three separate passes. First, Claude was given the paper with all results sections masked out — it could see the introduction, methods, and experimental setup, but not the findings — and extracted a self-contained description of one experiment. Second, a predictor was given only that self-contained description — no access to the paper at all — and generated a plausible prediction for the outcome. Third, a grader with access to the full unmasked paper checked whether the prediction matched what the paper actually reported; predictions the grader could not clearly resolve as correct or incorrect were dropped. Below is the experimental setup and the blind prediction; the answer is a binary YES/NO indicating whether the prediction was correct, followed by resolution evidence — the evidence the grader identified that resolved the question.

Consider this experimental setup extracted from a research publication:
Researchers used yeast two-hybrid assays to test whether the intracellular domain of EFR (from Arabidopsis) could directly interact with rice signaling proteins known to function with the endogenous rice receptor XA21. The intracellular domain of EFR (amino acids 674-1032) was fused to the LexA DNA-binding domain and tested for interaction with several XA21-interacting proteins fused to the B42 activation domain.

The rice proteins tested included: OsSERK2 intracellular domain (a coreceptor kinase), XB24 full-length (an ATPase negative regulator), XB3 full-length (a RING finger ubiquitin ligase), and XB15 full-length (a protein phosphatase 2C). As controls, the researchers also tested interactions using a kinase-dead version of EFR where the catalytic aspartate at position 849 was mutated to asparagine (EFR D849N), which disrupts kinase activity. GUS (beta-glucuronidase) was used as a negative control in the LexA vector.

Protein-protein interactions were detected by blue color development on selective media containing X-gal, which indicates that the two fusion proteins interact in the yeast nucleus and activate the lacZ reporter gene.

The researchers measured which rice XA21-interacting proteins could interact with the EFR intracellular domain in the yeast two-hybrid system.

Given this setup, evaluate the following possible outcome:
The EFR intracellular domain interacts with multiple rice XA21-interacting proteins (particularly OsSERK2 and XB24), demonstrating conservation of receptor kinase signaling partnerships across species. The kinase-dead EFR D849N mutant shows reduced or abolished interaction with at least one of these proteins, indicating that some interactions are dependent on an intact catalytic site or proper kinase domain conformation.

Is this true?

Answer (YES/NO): NO